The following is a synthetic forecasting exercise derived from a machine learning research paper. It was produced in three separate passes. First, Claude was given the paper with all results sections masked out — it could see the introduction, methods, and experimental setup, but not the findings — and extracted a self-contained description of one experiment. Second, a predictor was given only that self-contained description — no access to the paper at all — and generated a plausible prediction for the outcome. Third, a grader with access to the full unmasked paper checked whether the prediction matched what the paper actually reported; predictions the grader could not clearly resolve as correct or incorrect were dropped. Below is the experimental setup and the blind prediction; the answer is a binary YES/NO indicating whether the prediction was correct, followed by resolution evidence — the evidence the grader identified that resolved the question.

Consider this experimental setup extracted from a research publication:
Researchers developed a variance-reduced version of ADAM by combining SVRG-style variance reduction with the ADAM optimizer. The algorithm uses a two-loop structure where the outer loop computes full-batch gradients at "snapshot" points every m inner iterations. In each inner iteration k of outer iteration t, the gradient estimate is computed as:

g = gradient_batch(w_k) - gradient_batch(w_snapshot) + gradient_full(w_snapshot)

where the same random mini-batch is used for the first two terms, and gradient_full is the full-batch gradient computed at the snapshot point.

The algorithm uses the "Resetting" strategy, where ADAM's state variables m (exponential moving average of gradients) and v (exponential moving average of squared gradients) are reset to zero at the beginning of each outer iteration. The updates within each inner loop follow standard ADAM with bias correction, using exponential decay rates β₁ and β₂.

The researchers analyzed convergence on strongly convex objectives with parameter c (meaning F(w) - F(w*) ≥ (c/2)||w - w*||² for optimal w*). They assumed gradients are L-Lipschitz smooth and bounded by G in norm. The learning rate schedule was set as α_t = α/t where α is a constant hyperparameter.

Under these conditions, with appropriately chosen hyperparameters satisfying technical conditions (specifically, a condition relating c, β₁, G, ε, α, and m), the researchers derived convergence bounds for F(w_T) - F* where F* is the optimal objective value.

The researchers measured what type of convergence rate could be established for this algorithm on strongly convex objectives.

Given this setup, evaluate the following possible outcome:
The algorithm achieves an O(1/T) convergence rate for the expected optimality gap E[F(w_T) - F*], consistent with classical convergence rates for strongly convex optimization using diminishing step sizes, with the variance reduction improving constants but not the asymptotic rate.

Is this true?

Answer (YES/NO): NO